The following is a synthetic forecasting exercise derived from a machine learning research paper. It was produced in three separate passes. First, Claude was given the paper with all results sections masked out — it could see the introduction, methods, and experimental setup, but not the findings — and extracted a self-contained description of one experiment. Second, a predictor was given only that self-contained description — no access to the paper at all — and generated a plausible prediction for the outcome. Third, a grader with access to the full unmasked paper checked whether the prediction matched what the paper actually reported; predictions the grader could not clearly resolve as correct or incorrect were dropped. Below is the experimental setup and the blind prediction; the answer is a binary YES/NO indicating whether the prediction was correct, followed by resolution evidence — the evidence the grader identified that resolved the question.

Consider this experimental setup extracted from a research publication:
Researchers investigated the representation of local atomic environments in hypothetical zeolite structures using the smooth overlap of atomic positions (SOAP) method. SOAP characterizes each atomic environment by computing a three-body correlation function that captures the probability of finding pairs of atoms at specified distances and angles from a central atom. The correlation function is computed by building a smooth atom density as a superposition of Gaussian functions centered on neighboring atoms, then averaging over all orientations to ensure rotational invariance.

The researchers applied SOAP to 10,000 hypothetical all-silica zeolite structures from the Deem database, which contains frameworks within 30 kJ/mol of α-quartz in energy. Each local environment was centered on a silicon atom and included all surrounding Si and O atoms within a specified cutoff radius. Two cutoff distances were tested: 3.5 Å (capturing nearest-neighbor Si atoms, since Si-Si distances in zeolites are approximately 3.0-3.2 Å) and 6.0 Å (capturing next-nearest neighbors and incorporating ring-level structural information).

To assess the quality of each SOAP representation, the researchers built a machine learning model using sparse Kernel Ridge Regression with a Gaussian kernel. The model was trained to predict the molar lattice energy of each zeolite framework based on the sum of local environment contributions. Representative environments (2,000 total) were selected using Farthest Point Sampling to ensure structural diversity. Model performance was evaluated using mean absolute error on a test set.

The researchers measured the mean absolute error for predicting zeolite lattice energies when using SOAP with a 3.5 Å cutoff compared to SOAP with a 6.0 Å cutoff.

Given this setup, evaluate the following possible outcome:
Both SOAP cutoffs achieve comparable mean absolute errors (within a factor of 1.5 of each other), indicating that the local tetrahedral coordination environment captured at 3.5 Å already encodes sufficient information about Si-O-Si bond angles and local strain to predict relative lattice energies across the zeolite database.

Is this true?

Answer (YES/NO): NO